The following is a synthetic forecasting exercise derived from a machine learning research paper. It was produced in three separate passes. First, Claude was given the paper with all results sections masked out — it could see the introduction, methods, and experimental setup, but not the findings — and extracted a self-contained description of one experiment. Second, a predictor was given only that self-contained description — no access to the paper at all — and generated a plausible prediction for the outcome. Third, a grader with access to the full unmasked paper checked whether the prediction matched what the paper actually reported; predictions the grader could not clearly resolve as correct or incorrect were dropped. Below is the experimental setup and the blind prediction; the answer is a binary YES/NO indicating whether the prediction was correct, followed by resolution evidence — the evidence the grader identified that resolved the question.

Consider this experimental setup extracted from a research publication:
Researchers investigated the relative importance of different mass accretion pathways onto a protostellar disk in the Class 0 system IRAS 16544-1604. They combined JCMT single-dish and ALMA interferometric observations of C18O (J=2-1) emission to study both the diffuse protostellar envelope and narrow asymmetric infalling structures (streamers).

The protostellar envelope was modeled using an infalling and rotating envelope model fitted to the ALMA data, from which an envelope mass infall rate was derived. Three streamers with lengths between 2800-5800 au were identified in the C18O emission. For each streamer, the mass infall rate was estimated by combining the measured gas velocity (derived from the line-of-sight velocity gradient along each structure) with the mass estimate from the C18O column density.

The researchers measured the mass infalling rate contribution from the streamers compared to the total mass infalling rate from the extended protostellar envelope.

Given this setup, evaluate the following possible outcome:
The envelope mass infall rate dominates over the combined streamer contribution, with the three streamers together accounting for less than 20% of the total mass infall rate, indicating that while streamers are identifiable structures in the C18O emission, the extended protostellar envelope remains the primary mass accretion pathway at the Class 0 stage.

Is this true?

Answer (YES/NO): YES